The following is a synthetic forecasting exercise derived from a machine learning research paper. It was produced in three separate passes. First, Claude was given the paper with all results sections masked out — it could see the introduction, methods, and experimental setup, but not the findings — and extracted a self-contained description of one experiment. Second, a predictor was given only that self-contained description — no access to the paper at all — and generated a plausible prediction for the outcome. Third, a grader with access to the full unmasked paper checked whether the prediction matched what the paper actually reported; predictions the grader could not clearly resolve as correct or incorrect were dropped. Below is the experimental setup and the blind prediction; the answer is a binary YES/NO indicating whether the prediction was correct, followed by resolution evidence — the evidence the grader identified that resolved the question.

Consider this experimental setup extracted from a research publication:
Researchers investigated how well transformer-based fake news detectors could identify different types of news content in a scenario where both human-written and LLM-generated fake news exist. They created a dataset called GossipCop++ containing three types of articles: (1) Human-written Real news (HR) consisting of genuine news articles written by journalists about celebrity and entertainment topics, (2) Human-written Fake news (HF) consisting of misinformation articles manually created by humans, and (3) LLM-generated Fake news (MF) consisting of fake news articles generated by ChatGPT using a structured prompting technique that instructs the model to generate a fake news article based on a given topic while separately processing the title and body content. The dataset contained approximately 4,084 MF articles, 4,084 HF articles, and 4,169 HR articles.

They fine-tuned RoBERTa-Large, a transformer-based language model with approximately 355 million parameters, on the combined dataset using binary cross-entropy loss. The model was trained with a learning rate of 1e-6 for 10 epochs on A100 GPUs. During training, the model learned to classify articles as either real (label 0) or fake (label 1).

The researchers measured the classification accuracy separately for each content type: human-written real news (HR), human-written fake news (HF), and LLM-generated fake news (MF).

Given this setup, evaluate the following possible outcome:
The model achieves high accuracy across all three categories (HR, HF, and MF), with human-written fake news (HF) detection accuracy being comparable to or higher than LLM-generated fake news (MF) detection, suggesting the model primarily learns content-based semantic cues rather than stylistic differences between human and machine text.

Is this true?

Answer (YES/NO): NO